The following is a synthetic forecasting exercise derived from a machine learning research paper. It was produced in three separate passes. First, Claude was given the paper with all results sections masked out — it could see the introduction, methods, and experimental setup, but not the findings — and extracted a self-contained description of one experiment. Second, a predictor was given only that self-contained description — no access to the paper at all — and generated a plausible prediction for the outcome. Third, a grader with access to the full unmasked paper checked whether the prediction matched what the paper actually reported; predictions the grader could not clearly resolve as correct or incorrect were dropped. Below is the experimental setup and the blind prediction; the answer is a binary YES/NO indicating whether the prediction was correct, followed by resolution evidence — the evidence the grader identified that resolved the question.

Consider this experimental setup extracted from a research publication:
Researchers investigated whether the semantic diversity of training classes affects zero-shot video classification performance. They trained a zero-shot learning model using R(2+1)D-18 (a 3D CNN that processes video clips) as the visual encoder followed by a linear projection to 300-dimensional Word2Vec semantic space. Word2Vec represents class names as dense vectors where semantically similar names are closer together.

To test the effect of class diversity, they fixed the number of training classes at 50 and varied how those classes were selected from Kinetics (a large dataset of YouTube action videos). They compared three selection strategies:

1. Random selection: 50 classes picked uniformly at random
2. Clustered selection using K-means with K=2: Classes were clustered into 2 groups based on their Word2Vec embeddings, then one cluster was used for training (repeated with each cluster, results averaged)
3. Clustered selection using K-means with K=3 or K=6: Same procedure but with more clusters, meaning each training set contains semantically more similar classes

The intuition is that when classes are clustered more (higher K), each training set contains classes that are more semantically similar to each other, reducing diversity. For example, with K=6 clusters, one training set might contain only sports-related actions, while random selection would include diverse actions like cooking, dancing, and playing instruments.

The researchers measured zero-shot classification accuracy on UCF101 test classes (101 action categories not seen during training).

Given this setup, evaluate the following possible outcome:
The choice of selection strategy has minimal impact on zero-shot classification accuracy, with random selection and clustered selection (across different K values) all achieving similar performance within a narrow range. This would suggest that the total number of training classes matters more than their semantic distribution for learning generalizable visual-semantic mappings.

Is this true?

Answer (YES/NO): NO